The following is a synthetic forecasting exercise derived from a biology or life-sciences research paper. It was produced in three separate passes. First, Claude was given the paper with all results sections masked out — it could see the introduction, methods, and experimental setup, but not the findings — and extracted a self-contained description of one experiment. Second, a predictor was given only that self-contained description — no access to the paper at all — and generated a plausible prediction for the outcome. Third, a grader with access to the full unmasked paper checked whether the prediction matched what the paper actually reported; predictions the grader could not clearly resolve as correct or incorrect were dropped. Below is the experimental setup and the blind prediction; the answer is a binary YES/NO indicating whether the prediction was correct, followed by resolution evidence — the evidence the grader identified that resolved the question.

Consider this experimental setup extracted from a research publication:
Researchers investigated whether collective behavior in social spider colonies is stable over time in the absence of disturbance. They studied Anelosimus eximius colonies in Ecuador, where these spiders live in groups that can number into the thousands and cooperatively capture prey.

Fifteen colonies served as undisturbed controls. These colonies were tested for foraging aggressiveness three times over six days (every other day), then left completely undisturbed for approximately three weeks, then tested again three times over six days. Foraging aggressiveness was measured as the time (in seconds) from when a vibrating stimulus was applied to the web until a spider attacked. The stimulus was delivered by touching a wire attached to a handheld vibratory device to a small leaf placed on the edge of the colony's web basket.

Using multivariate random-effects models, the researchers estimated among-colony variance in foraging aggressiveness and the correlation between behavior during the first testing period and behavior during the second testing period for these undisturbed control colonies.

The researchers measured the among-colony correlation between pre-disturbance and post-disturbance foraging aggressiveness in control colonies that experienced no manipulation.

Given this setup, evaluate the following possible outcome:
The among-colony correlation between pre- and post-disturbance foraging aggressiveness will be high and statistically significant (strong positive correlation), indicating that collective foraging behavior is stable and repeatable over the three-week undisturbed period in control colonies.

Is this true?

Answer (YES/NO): NO